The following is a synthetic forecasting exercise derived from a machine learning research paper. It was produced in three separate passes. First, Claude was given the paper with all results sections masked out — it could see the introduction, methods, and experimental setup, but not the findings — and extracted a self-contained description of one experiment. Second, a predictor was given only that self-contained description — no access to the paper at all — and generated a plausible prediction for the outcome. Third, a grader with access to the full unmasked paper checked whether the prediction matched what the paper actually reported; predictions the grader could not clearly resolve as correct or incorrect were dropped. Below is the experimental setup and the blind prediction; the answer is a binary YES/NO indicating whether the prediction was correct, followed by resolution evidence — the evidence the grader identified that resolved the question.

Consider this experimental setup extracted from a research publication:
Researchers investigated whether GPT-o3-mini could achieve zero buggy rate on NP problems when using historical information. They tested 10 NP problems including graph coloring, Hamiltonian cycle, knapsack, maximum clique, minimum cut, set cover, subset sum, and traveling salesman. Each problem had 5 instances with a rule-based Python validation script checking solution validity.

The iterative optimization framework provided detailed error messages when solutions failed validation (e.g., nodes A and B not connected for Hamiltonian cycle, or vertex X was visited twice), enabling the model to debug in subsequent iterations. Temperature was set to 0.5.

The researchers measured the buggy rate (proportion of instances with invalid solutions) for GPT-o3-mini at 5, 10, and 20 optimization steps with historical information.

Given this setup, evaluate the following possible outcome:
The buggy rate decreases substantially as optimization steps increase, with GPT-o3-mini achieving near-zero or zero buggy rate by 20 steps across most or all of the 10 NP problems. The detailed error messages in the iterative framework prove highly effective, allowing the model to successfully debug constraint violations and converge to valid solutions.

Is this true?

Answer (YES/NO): NO